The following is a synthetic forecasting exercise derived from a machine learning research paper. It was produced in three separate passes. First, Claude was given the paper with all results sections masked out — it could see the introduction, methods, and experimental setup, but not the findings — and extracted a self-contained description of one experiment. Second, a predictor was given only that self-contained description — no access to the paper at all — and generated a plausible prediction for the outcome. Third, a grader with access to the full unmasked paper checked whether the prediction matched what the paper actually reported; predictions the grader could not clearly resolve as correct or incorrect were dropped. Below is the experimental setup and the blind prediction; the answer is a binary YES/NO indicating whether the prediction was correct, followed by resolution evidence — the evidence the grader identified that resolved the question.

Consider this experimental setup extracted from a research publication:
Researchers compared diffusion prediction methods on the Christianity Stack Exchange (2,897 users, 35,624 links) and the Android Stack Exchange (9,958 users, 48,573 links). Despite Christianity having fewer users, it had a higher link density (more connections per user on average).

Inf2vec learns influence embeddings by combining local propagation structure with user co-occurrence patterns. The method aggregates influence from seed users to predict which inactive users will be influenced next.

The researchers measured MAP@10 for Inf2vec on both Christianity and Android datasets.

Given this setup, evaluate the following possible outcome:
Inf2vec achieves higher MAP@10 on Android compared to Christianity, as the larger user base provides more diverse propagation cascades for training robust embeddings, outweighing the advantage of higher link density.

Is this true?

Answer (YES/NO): NO